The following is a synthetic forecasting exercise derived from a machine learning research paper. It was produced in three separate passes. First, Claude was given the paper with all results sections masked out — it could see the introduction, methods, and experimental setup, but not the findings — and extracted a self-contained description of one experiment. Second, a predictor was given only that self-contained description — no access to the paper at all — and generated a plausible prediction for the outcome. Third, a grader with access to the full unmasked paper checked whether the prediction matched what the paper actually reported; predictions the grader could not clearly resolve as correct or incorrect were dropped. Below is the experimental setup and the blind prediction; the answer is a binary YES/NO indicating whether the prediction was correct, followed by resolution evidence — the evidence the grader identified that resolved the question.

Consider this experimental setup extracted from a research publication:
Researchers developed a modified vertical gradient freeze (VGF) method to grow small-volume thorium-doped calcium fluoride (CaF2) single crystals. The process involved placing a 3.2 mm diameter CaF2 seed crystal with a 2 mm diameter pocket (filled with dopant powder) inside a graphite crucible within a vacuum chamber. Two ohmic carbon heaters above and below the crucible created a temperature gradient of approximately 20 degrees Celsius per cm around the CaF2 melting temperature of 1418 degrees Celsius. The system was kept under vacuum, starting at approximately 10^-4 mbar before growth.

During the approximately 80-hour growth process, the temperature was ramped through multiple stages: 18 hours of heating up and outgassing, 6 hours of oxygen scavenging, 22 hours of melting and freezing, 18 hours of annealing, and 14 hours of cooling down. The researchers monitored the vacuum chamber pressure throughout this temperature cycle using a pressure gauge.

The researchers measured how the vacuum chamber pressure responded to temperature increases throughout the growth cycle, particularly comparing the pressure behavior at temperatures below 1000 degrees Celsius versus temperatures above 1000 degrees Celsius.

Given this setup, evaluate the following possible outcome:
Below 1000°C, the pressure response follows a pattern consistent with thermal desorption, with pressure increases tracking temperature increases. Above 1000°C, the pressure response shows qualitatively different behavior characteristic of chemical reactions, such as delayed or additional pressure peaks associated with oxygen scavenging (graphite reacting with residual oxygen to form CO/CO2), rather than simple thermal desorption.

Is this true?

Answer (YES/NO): NO